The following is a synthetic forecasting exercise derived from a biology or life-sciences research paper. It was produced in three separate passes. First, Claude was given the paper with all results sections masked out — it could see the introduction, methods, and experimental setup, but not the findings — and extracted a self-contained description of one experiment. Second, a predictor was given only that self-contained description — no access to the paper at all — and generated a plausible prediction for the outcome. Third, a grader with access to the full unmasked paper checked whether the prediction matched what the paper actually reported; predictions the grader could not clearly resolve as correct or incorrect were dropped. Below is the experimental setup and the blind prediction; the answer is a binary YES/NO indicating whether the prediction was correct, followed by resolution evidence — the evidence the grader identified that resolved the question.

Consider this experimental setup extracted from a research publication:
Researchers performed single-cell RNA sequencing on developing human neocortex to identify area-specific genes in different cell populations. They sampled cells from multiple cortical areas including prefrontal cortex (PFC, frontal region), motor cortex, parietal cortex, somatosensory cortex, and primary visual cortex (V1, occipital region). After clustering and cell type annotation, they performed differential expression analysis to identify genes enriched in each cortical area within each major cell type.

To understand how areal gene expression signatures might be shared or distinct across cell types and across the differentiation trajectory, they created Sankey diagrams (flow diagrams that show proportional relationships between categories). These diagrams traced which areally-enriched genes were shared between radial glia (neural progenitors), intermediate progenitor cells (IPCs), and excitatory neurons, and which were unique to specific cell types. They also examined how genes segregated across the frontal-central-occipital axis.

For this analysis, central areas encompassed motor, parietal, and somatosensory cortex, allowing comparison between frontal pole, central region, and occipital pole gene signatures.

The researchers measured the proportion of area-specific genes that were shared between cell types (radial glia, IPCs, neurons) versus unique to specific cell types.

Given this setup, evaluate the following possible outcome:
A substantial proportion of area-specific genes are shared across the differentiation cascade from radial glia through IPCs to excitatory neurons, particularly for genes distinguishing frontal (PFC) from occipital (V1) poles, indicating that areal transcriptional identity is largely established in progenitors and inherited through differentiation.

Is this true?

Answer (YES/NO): NO